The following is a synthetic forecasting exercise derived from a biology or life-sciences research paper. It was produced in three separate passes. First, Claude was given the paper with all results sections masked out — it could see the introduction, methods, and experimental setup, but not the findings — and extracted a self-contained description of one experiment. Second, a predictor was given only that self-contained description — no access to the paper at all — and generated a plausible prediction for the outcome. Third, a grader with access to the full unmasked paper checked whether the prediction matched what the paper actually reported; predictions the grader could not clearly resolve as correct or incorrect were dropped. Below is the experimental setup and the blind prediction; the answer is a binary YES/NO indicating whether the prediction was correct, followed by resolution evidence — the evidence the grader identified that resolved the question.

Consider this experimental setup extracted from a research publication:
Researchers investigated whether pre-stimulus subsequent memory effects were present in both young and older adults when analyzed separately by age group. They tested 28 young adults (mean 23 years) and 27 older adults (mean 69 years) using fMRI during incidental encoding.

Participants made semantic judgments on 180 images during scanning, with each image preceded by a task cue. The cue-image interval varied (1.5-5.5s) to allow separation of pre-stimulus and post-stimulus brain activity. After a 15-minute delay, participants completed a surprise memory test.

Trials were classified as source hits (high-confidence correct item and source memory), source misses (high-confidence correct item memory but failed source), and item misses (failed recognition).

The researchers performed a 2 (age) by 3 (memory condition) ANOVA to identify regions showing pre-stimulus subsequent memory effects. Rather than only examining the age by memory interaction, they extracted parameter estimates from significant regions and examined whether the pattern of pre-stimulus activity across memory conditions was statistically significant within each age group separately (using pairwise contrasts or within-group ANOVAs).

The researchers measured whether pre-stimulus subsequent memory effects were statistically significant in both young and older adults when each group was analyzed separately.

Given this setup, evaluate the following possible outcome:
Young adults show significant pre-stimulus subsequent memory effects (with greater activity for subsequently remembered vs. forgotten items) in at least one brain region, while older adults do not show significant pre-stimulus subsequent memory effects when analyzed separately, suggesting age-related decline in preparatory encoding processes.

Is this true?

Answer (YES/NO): NO